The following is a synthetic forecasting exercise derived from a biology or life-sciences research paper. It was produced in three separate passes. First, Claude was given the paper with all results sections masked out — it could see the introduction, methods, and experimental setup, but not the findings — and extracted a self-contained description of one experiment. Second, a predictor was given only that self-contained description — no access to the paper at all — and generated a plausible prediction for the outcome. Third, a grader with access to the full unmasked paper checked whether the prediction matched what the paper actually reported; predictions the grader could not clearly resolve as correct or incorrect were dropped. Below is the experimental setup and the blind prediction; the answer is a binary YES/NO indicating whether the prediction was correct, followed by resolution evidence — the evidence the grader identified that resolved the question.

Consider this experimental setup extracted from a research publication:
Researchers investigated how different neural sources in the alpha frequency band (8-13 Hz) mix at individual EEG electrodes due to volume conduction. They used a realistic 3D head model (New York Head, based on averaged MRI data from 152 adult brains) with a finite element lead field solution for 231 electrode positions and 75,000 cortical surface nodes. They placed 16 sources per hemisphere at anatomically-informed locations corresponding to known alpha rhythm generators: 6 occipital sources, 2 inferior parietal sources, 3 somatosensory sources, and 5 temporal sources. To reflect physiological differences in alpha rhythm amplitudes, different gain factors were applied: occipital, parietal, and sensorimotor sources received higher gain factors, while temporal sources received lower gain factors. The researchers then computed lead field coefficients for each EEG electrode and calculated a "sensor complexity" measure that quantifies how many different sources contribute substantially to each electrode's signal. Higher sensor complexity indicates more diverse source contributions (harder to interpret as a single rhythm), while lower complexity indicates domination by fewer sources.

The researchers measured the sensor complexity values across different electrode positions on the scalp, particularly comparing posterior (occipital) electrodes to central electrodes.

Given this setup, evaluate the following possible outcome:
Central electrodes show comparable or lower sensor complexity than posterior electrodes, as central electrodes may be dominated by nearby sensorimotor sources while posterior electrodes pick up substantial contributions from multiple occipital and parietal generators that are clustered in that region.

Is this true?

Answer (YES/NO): NO